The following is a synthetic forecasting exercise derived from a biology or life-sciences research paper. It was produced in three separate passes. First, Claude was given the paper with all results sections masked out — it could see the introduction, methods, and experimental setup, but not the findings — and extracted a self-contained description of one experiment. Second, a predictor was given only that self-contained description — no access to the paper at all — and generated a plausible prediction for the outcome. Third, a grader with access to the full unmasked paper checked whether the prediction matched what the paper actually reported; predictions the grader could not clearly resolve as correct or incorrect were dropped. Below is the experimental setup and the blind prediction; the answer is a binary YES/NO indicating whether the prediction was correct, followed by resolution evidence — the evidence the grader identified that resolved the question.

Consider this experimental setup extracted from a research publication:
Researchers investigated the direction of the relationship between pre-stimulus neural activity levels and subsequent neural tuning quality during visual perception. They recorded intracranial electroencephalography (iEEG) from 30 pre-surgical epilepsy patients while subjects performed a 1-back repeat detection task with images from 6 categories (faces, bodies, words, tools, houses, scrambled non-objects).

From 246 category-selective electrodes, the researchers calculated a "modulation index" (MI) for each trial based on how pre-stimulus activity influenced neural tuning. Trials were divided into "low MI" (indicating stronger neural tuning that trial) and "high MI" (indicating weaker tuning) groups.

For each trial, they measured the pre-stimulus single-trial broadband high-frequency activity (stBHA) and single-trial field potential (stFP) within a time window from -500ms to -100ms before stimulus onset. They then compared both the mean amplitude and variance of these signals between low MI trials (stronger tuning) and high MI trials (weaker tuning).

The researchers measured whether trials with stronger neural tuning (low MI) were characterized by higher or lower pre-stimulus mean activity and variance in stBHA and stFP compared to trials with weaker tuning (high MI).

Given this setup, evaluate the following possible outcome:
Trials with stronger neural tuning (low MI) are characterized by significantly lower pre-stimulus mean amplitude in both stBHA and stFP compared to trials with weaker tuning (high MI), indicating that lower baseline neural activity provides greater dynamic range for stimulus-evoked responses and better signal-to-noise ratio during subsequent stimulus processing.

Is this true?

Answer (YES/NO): YES